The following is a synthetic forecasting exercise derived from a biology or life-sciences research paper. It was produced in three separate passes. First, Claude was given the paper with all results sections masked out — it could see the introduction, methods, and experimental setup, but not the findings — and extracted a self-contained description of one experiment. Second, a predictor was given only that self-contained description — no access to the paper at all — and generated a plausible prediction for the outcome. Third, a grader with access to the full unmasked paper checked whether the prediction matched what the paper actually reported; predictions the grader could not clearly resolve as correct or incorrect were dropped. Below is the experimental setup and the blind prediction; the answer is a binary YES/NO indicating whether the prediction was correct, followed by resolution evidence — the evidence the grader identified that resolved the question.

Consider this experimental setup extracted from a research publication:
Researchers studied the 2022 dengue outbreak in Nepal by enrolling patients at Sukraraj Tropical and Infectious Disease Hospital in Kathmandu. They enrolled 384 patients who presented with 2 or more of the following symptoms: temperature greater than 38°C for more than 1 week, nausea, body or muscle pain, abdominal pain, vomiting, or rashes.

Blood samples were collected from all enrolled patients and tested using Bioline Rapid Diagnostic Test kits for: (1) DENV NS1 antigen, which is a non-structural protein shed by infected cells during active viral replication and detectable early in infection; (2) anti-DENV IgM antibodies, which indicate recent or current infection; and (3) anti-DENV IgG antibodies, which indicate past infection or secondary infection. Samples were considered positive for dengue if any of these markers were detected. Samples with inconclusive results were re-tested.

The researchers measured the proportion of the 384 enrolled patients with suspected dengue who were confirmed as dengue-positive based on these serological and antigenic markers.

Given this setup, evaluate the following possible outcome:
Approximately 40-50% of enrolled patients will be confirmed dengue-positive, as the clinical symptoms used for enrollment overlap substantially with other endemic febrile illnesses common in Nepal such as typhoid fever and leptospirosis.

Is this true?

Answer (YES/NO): NO